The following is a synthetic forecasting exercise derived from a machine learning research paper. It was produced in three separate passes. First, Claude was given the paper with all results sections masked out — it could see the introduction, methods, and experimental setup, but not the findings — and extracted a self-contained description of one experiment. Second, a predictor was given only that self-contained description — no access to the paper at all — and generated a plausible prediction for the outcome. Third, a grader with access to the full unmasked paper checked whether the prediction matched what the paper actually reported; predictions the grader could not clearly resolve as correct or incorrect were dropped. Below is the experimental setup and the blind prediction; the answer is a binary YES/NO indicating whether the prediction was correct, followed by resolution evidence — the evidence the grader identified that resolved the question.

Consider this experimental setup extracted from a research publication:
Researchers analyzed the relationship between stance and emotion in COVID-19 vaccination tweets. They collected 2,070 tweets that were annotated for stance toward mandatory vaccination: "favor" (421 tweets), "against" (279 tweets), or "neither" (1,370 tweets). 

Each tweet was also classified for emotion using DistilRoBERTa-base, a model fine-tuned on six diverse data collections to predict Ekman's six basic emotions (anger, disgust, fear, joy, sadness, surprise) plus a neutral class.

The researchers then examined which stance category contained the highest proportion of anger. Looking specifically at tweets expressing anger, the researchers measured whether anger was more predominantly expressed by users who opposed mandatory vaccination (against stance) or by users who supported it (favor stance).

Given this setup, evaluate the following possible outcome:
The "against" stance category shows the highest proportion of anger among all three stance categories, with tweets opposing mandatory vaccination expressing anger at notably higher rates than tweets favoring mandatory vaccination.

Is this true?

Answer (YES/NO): YES